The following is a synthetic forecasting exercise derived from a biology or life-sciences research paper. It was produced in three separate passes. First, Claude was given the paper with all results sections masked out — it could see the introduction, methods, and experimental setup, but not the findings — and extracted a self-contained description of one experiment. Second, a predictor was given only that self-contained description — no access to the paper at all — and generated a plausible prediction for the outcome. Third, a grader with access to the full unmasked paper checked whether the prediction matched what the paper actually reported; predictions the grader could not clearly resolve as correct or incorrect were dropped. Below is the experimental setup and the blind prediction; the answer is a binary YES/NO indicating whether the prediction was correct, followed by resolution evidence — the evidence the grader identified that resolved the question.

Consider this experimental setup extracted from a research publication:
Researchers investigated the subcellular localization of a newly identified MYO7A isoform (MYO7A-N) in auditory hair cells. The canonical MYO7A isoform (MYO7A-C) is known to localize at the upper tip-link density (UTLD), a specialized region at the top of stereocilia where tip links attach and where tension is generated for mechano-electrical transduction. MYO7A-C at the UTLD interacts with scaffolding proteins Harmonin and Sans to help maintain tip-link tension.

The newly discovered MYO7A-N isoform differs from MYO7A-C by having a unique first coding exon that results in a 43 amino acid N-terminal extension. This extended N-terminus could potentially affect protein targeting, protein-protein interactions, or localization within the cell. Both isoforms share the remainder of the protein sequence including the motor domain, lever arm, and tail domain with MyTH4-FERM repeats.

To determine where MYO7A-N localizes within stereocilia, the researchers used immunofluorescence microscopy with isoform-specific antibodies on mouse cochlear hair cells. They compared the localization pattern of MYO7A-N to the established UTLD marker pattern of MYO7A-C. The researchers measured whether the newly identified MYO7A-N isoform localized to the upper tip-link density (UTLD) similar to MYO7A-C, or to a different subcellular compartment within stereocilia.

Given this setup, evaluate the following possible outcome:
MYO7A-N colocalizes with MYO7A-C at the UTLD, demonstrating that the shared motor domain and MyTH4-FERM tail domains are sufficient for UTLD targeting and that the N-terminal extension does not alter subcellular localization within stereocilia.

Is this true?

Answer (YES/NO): YES